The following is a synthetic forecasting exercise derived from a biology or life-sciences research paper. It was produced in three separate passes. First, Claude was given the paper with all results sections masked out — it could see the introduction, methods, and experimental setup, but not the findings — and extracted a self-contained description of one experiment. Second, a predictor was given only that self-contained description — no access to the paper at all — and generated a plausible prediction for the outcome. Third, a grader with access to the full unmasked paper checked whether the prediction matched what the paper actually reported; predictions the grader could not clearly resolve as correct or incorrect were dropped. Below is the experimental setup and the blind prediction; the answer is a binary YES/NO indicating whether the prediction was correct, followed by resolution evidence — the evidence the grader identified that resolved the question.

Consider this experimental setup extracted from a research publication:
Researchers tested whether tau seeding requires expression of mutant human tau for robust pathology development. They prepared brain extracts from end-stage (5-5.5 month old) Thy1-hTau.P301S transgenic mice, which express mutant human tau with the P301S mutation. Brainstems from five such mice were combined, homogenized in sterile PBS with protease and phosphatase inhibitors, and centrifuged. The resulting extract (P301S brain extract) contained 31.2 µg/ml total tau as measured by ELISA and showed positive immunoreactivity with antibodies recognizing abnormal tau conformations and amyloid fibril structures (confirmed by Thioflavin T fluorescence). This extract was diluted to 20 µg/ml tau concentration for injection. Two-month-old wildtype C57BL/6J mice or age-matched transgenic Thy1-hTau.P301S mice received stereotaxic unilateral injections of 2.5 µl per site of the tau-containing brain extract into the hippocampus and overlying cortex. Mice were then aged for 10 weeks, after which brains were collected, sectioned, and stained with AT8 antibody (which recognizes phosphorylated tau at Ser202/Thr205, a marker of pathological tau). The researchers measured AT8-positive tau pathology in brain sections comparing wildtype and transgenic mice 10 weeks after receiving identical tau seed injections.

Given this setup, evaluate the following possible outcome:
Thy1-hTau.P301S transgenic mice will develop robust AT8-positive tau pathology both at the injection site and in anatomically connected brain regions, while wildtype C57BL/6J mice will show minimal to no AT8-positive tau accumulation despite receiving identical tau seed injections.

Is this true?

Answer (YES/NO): YES